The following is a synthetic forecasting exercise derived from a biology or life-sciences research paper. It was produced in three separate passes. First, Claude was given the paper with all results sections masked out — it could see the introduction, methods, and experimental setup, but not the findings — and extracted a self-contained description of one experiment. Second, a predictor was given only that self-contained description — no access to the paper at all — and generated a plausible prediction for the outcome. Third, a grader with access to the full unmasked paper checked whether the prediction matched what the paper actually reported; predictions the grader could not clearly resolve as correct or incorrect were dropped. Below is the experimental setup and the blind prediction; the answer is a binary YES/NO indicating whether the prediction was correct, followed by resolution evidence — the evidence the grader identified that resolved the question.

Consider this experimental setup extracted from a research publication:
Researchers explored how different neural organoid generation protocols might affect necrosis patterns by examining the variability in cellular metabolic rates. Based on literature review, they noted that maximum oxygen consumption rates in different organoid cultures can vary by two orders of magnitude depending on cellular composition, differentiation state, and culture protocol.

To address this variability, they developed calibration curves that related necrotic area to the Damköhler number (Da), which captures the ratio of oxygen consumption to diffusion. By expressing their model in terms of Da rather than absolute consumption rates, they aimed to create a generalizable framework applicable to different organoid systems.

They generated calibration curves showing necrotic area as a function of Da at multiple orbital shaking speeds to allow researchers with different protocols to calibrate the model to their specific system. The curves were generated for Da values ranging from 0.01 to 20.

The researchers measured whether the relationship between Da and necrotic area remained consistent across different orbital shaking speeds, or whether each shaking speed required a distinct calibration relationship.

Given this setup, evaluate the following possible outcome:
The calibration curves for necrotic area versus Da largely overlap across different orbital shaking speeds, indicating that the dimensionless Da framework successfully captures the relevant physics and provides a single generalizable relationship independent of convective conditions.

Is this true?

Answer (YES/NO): NO